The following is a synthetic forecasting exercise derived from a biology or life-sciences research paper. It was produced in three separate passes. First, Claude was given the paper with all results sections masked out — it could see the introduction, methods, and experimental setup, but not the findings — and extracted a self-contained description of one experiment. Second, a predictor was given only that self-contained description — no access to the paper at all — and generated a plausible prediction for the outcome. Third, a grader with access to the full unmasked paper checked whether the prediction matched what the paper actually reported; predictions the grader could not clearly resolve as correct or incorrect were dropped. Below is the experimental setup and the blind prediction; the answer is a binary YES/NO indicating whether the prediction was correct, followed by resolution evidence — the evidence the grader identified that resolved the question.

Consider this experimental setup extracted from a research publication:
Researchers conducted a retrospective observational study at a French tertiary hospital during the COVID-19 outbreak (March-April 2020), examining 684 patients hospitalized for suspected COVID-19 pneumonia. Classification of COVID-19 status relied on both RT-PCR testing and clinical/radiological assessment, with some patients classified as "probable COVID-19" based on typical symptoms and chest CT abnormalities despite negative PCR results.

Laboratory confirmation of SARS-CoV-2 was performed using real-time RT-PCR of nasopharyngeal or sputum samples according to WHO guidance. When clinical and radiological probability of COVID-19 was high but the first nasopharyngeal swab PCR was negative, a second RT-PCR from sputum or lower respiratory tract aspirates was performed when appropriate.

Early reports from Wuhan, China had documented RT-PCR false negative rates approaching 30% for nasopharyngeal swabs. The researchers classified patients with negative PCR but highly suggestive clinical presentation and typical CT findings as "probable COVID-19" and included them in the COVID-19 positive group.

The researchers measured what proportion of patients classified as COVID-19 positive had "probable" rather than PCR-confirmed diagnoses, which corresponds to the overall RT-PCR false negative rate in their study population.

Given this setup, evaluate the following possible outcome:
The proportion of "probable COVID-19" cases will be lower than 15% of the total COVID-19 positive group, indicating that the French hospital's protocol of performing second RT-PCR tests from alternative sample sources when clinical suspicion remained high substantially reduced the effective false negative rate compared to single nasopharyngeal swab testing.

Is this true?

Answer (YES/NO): YES